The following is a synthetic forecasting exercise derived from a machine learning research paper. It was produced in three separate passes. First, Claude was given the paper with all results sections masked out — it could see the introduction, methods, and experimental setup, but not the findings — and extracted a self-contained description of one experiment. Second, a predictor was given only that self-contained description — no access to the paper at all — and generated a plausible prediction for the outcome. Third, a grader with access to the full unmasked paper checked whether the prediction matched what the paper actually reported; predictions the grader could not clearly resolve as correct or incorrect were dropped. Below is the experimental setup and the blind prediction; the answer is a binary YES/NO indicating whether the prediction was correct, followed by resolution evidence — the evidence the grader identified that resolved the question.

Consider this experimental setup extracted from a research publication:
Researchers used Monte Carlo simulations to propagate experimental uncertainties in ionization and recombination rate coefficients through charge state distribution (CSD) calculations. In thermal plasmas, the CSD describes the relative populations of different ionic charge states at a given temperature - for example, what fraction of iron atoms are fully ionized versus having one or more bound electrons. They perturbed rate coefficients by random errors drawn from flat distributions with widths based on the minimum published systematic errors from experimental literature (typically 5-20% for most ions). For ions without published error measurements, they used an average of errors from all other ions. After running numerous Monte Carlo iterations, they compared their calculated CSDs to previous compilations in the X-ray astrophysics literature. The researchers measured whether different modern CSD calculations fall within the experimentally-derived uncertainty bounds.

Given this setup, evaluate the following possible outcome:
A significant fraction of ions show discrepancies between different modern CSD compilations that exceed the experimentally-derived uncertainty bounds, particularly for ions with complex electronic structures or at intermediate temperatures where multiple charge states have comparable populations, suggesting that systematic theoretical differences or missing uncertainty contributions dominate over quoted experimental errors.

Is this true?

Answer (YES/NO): NO